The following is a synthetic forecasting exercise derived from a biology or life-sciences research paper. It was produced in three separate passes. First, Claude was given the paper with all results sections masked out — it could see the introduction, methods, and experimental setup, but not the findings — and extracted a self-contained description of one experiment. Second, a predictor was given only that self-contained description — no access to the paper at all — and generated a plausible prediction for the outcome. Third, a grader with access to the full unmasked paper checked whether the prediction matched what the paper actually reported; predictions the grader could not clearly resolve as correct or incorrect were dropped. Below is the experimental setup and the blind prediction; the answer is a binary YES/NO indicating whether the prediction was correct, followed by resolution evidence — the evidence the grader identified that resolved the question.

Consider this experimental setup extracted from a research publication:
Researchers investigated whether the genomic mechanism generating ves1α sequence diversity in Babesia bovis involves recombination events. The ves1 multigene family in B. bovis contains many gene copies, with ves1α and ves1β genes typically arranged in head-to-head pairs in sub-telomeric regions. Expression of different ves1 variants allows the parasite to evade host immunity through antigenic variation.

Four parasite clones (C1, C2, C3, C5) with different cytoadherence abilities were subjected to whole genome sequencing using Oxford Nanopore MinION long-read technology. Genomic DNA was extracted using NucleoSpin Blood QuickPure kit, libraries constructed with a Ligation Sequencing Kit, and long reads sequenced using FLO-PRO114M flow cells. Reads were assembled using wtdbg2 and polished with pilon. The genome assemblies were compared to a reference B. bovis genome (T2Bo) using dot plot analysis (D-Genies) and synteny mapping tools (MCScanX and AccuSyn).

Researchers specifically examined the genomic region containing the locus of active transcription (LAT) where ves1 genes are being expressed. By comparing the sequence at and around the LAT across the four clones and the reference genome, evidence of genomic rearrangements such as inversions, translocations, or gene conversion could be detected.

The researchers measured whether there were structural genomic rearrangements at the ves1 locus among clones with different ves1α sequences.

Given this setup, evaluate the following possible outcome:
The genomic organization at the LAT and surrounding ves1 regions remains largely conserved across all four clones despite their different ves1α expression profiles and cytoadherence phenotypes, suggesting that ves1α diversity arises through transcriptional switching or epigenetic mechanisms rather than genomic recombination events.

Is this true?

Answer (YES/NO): NO